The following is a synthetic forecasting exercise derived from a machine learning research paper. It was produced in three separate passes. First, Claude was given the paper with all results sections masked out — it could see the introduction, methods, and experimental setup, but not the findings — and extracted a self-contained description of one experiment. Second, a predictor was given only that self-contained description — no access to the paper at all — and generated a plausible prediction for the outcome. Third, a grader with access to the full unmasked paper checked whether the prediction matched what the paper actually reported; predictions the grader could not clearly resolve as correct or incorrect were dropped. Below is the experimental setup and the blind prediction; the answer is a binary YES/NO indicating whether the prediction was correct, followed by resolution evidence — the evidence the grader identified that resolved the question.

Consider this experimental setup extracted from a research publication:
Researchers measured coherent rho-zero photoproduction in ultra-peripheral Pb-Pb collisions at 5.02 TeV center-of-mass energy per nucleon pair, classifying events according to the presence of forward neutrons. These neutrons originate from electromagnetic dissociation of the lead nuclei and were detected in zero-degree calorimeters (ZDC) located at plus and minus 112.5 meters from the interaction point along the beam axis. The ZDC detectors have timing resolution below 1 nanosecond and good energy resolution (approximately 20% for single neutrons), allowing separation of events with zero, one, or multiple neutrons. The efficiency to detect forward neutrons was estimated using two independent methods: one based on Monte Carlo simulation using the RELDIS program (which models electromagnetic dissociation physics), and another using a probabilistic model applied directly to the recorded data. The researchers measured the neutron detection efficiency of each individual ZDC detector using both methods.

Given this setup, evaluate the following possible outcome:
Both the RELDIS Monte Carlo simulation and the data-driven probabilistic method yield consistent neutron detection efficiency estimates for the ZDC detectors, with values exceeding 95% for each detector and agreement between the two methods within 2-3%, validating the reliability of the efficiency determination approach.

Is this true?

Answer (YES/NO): NO